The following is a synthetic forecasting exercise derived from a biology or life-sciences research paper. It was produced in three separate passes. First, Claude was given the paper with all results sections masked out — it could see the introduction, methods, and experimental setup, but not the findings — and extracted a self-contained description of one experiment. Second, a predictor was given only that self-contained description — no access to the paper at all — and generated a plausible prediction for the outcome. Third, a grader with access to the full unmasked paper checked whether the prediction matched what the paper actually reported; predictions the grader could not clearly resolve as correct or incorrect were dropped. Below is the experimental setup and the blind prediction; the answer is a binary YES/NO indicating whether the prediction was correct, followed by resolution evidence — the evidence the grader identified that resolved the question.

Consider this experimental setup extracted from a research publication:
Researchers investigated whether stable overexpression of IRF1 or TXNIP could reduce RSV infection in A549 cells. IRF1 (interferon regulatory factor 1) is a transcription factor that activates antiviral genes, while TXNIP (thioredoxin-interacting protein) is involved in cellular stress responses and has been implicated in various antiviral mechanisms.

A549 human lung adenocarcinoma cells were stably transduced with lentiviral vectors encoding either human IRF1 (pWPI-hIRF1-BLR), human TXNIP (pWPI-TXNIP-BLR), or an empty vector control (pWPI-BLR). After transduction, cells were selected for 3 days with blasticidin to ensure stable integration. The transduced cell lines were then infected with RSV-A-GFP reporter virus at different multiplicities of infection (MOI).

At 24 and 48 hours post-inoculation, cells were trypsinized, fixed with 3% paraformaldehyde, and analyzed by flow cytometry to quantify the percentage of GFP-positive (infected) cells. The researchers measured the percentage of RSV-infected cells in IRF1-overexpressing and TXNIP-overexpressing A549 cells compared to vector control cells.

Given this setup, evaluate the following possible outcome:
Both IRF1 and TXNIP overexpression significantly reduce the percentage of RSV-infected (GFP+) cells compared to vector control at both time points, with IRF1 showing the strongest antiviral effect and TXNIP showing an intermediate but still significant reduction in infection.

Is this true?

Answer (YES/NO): NO